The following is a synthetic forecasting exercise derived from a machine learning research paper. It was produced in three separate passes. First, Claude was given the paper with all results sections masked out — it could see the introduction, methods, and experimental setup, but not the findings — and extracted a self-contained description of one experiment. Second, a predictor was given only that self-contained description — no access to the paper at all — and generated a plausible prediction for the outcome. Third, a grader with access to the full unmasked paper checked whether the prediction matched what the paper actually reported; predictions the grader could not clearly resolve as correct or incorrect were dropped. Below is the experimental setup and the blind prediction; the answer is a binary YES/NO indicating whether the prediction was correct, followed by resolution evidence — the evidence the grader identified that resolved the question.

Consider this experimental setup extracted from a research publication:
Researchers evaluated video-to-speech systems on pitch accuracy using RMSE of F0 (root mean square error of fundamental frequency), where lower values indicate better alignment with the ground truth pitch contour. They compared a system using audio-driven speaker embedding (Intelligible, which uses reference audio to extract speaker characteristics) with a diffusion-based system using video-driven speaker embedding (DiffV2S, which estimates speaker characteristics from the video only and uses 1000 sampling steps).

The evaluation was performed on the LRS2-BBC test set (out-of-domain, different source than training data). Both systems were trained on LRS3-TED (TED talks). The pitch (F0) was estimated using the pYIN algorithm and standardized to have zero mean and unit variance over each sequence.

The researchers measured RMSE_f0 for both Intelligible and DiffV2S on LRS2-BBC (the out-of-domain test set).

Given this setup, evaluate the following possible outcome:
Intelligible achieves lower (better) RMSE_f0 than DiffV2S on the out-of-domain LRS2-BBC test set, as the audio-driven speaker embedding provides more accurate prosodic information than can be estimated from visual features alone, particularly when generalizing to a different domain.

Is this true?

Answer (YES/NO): YES